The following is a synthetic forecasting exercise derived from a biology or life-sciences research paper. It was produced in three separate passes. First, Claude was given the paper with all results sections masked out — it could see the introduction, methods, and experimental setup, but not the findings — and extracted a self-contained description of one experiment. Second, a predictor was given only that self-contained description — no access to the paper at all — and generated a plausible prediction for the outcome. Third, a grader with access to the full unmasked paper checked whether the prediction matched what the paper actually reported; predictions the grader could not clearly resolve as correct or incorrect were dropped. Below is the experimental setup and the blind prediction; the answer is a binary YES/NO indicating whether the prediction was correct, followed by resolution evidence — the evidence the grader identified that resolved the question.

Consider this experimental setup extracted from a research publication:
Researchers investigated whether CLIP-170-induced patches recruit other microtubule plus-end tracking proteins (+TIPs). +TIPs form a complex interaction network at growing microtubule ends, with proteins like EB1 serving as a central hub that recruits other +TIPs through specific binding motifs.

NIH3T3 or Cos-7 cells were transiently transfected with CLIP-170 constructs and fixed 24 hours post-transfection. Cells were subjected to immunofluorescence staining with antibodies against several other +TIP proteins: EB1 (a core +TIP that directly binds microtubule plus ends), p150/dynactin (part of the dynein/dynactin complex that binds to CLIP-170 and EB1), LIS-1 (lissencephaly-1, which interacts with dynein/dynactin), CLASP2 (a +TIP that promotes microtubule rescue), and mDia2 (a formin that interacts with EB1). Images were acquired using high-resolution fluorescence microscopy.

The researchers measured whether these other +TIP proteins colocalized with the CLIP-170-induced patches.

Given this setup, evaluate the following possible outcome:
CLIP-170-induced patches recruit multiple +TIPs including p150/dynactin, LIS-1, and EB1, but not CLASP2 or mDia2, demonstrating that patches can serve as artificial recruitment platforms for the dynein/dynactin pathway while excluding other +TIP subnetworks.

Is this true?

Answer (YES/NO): NO